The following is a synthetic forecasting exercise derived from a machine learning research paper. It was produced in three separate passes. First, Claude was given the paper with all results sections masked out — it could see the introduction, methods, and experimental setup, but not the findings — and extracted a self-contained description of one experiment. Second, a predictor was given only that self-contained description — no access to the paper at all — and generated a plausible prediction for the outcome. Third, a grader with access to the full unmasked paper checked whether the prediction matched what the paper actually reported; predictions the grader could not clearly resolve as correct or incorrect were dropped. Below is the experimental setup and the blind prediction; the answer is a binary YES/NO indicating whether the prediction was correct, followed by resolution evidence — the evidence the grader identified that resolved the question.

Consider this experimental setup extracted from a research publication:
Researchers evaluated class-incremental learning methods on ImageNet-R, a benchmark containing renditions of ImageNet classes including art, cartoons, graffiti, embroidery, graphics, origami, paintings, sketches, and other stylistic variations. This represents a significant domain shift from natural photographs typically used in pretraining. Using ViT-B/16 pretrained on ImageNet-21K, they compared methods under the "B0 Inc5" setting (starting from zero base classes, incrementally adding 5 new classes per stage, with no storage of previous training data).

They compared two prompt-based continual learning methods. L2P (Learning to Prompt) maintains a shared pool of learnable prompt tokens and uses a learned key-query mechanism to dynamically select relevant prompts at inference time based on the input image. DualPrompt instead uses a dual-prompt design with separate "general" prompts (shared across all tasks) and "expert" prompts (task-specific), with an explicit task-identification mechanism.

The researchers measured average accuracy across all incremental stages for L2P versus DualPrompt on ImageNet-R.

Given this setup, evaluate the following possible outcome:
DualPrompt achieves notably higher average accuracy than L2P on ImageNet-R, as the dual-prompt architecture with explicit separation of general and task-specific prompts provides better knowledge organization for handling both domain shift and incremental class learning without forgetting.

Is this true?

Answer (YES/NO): NO